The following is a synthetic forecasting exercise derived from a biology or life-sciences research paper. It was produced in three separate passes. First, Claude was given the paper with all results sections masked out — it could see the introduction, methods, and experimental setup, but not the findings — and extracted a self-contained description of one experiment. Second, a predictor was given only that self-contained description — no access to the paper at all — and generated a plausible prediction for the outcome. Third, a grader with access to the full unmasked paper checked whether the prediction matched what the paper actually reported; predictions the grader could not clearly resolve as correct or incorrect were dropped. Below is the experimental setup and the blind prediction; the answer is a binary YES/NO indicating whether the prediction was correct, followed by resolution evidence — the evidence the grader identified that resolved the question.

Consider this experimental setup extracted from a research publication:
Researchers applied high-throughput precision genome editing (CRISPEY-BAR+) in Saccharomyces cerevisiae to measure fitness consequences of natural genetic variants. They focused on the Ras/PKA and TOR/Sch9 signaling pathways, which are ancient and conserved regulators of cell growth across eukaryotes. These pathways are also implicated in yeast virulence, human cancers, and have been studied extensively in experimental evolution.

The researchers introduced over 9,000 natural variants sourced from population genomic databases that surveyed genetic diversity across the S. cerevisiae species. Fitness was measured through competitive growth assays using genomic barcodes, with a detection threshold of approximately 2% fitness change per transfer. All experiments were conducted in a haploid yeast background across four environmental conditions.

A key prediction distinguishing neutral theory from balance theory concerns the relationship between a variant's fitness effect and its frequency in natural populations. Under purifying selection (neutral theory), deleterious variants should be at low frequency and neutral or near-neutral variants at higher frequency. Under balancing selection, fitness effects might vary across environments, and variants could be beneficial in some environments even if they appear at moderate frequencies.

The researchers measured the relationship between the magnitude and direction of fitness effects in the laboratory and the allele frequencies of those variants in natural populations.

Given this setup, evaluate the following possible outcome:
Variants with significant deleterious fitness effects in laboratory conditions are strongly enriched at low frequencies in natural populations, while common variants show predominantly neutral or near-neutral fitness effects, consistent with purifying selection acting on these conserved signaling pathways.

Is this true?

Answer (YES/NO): NO